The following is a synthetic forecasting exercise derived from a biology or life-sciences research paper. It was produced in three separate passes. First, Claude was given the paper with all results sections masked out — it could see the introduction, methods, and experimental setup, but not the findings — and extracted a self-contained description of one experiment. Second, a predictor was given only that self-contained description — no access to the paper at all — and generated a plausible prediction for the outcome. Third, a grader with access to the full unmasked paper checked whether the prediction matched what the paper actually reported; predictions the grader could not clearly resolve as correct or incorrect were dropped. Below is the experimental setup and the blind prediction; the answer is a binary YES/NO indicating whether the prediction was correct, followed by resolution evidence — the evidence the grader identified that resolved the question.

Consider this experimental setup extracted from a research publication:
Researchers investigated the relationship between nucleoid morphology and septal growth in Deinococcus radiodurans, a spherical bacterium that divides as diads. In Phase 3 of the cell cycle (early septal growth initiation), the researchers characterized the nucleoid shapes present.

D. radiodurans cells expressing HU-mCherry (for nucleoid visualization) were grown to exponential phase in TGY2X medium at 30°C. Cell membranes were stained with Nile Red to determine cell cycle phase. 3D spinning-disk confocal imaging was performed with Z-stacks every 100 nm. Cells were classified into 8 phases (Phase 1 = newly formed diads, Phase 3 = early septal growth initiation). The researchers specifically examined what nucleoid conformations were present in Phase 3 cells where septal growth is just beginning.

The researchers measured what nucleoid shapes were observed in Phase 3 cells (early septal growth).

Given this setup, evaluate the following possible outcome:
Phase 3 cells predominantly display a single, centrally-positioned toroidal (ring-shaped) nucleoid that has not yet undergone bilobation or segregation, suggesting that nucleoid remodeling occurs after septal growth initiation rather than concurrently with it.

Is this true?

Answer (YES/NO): NO